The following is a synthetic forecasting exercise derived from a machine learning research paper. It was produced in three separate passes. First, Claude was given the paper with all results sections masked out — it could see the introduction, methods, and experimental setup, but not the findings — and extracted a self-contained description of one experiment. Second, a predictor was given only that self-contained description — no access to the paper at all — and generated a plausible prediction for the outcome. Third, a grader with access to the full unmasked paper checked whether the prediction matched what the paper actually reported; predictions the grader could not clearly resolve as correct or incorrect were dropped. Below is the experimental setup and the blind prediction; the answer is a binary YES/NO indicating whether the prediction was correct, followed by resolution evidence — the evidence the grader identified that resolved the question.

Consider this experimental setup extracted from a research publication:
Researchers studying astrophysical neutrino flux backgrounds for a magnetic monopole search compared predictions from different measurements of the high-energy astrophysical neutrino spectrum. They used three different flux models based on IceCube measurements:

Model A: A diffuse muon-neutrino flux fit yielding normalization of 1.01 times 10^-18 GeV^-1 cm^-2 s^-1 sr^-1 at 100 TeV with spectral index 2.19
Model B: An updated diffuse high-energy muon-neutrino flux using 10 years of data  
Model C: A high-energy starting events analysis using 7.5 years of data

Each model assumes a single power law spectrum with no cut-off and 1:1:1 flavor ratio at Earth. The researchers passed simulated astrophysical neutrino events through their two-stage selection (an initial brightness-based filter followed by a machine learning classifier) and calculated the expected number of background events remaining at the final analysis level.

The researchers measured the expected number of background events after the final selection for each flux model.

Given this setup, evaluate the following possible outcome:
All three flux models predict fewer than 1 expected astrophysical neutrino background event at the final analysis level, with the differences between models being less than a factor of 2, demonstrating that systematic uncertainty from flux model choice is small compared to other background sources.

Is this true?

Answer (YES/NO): NO